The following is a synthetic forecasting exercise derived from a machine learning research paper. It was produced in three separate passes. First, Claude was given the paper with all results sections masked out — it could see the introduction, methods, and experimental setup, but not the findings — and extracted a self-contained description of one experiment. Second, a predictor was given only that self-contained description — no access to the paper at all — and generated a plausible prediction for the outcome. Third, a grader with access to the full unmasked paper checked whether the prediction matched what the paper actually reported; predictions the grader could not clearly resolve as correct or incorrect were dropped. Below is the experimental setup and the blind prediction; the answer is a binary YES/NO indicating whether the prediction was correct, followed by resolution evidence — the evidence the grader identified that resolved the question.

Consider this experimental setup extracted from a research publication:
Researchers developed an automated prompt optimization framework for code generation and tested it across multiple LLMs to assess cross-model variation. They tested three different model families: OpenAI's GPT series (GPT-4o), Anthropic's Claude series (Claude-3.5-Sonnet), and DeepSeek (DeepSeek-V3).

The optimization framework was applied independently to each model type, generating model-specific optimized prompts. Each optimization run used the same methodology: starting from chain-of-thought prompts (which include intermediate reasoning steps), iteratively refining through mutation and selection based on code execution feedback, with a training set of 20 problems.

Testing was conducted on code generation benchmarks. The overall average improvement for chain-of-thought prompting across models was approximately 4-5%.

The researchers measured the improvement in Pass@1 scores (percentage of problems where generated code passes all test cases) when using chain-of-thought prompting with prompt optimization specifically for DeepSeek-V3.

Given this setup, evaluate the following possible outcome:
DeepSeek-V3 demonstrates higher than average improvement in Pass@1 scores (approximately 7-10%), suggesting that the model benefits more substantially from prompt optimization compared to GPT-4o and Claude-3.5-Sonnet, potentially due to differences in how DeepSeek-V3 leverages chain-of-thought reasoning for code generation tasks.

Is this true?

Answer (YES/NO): NO